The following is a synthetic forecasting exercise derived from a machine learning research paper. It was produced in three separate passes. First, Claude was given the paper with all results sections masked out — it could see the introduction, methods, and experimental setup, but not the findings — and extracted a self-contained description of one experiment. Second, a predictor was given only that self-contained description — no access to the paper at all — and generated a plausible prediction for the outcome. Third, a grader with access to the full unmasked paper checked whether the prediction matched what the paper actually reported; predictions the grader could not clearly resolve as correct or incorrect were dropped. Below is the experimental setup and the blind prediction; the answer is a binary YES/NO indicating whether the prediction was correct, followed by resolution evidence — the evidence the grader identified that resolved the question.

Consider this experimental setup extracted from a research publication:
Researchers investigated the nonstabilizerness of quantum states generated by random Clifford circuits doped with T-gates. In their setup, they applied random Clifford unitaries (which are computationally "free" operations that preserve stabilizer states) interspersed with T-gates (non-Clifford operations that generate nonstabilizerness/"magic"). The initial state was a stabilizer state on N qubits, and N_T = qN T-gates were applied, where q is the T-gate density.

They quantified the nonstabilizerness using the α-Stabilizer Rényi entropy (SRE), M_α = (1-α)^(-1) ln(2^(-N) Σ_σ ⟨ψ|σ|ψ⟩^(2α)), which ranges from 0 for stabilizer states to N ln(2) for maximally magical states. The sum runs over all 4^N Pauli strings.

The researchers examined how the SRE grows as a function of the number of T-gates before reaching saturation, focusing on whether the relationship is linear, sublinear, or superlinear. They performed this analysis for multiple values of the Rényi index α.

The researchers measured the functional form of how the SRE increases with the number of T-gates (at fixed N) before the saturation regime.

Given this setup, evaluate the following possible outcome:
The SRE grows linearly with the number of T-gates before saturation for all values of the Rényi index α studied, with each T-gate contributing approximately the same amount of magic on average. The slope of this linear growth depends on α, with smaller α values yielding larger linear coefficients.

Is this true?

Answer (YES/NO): YES